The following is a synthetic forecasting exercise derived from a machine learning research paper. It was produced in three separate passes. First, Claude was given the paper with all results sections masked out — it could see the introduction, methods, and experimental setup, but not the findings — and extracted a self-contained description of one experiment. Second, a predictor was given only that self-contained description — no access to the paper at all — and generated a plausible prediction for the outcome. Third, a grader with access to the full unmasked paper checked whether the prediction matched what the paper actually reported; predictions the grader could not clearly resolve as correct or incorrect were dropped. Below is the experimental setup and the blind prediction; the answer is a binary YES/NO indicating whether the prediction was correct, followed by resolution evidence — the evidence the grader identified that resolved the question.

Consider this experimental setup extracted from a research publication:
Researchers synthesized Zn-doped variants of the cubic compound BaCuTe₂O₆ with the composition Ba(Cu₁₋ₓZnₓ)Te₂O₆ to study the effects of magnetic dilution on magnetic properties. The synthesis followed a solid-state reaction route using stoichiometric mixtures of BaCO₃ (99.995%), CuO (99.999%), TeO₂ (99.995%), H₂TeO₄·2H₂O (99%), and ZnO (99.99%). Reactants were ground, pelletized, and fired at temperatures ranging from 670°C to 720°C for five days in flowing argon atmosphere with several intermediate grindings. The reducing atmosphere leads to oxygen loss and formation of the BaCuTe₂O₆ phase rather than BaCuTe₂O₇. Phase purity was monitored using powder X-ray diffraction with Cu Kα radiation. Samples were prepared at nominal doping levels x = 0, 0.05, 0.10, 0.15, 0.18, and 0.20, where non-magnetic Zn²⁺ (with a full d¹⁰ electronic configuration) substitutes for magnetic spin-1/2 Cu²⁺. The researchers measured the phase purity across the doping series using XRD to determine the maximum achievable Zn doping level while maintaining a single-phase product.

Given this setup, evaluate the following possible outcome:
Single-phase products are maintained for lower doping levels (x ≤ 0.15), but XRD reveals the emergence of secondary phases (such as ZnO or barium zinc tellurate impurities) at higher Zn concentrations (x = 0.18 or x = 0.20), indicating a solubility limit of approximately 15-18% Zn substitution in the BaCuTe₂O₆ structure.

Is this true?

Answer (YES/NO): NO